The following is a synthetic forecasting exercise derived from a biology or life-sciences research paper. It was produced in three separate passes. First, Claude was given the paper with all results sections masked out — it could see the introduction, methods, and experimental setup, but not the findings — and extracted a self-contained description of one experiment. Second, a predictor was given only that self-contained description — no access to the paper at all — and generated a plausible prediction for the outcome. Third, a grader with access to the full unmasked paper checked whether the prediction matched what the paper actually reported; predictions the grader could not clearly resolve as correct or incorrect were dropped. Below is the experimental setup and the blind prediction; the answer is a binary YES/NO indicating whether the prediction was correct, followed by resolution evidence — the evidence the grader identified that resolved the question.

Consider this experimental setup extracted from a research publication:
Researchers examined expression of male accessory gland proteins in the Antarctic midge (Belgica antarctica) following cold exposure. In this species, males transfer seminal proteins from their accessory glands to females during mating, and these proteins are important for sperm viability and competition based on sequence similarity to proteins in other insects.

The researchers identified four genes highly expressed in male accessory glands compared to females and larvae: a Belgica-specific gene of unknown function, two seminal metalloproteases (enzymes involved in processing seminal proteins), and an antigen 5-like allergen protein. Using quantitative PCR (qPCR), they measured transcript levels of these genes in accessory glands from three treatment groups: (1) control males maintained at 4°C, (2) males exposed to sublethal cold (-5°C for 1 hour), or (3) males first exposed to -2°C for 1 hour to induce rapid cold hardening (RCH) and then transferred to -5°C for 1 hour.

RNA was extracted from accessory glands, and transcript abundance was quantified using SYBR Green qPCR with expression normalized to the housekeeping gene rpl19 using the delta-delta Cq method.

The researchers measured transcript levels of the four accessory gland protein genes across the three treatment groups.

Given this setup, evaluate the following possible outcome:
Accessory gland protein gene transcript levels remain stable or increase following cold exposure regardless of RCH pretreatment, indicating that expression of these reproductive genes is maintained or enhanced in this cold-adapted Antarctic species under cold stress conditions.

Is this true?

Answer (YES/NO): NO